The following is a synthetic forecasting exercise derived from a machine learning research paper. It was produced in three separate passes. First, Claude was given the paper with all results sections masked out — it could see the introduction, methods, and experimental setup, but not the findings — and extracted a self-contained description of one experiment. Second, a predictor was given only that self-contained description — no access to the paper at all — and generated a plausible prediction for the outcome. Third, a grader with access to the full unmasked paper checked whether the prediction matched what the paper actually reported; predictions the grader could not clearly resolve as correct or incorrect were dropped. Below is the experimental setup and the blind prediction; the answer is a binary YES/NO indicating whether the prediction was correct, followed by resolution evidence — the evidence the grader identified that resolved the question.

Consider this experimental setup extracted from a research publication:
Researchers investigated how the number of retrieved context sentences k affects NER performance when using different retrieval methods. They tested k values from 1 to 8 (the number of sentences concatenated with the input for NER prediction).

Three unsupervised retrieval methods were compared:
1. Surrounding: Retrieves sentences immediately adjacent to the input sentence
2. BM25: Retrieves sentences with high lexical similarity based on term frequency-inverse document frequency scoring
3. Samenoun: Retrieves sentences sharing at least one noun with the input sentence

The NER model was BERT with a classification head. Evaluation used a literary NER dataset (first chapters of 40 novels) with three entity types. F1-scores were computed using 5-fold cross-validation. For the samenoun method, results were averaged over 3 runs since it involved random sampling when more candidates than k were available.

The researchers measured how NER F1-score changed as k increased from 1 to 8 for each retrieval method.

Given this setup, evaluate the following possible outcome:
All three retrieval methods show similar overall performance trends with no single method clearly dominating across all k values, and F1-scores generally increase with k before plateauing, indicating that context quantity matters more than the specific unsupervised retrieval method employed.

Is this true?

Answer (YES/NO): NO